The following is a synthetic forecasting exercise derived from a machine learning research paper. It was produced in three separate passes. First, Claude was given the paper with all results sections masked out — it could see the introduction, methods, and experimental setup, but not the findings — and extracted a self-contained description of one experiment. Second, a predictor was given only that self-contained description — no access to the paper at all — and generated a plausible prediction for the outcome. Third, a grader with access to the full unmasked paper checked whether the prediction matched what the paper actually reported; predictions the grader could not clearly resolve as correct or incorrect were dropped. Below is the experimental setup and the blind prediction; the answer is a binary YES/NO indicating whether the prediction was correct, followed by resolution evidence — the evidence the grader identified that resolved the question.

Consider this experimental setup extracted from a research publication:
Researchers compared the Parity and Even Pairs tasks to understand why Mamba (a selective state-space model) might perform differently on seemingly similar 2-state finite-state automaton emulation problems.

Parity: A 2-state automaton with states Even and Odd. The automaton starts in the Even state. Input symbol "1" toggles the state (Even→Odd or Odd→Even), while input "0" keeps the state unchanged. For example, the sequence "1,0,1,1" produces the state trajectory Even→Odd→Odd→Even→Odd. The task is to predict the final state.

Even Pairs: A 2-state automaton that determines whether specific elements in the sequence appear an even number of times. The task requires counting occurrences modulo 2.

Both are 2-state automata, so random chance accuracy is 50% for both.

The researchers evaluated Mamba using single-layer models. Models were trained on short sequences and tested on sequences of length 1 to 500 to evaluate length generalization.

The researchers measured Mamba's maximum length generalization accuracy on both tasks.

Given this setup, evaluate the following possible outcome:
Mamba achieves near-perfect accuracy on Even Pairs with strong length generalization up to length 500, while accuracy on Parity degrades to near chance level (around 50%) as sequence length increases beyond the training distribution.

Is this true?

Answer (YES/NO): YES